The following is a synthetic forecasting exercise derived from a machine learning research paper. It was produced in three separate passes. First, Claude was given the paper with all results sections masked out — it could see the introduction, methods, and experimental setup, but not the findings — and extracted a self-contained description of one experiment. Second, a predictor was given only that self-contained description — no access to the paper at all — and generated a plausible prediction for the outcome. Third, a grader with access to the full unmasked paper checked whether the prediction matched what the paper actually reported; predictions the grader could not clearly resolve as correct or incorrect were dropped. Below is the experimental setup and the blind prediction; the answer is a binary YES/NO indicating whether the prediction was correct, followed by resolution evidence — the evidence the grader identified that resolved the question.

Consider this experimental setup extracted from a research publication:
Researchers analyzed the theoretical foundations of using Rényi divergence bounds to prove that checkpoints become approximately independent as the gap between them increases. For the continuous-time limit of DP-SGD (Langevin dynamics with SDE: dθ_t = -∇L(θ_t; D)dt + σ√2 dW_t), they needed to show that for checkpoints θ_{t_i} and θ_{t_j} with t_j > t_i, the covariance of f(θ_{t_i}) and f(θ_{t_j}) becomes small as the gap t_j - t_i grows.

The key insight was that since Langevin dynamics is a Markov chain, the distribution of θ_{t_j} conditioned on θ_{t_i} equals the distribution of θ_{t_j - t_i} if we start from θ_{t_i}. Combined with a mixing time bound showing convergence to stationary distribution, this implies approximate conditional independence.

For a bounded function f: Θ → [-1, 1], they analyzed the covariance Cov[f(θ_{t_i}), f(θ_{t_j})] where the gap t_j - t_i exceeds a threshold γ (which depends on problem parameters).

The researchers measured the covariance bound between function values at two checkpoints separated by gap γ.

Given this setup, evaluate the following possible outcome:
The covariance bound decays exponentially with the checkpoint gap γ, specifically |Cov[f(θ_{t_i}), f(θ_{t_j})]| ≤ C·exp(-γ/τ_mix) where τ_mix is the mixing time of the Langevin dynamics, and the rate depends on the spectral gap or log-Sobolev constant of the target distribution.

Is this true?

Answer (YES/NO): NO